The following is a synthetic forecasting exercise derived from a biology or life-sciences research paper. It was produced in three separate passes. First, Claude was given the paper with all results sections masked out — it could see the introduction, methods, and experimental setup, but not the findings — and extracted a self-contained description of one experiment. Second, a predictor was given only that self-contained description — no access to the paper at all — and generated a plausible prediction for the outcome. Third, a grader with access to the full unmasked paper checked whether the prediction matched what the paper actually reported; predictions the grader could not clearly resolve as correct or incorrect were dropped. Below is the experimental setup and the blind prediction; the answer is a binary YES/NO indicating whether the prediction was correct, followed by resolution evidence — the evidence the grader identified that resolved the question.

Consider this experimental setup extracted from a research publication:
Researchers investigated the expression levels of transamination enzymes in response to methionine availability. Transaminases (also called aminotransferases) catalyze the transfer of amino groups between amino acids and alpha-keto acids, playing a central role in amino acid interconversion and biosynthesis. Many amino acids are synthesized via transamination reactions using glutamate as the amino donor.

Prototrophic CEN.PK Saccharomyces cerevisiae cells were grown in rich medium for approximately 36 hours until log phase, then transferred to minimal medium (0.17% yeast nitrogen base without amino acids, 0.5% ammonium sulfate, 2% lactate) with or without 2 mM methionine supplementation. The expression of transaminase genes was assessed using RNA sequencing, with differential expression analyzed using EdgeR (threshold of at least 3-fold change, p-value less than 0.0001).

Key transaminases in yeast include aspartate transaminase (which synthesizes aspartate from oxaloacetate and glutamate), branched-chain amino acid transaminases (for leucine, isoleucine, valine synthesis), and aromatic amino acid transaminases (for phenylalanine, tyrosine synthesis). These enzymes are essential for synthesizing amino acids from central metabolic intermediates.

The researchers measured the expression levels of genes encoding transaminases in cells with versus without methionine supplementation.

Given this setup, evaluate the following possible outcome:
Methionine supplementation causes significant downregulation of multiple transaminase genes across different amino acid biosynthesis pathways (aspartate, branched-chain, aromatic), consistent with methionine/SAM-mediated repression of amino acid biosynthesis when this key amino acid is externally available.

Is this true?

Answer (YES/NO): NO